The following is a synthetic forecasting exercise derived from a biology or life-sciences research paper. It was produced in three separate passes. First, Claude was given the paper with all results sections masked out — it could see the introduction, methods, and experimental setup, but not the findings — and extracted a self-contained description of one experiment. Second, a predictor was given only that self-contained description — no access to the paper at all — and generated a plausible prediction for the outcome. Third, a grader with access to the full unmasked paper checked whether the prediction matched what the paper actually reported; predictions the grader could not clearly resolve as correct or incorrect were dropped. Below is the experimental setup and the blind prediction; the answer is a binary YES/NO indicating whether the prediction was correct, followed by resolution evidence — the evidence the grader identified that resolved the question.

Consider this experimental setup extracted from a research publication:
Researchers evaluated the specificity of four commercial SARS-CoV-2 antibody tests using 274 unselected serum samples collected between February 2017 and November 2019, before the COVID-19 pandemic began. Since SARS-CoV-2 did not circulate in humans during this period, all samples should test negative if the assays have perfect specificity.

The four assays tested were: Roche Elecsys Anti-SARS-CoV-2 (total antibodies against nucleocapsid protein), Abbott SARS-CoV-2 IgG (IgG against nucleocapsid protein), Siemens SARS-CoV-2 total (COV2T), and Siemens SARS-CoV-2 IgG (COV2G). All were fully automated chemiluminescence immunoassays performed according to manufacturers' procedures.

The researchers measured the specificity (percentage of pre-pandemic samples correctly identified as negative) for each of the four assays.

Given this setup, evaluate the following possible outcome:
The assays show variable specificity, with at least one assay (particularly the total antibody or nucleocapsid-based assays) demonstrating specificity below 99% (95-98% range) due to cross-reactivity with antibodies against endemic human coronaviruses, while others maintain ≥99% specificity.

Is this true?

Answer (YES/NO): NO